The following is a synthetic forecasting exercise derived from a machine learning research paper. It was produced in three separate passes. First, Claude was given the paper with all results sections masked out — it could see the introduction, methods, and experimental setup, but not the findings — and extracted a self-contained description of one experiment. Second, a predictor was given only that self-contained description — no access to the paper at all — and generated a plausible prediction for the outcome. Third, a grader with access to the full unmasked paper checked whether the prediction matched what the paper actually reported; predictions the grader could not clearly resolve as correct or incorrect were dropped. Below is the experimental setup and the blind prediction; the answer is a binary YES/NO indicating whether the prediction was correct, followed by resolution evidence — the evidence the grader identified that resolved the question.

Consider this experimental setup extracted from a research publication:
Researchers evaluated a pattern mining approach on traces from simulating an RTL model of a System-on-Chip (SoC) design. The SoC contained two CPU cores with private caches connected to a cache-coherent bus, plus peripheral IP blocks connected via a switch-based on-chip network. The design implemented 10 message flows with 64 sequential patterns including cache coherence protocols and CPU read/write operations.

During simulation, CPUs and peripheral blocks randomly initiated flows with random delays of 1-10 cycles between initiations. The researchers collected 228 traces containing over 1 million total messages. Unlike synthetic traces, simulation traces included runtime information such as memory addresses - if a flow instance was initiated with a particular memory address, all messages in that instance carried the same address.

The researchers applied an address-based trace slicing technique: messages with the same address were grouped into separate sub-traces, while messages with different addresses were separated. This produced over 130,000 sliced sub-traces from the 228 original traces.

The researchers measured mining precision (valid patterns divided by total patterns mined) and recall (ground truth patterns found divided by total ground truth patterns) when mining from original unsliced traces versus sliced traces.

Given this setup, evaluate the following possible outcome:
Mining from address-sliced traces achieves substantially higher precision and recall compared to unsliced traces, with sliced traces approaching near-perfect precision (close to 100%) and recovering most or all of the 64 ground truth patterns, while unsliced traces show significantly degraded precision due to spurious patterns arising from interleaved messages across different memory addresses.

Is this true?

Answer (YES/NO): NO